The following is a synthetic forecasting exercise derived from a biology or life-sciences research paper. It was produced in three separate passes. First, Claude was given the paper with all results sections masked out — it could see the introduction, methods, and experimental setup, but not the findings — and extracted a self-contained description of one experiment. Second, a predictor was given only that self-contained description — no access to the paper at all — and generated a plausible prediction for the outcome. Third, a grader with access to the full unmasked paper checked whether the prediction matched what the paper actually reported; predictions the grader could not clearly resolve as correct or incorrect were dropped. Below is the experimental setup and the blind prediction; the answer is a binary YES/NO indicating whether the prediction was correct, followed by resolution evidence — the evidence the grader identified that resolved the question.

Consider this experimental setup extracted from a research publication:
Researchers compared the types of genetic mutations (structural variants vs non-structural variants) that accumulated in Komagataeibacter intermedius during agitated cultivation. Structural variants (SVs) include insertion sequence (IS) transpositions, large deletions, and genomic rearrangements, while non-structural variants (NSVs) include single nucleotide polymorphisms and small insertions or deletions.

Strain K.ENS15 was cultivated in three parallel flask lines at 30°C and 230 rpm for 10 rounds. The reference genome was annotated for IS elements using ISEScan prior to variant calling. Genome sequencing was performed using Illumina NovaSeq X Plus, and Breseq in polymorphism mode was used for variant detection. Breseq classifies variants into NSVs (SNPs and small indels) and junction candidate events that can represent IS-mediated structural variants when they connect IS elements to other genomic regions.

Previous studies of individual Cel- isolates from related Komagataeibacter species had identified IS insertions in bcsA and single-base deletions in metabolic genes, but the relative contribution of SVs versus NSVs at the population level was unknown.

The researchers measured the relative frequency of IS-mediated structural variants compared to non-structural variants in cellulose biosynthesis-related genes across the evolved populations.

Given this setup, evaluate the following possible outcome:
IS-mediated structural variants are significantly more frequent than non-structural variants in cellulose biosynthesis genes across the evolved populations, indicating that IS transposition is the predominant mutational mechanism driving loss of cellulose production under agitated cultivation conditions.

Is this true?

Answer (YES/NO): NO